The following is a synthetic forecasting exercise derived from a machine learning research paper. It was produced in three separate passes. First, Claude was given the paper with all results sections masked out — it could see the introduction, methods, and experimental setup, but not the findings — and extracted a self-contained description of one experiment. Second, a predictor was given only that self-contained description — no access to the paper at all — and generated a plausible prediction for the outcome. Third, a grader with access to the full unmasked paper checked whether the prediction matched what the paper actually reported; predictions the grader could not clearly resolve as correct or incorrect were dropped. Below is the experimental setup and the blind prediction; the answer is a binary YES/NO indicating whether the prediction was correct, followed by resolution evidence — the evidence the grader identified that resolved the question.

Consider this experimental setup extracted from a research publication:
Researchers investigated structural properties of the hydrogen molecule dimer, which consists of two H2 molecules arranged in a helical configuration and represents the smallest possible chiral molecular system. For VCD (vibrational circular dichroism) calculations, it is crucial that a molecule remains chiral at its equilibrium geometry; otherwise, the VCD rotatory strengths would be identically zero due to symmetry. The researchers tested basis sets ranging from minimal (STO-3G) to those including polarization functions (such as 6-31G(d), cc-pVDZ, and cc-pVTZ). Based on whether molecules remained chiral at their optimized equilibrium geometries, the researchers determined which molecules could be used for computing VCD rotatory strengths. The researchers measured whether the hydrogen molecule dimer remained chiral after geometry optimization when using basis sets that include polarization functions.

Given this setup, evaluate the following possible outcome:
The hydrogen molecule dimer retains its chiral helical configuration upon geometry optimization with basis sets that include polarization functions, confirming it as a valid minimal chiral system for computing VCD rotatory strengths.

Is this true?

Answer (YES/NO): NO